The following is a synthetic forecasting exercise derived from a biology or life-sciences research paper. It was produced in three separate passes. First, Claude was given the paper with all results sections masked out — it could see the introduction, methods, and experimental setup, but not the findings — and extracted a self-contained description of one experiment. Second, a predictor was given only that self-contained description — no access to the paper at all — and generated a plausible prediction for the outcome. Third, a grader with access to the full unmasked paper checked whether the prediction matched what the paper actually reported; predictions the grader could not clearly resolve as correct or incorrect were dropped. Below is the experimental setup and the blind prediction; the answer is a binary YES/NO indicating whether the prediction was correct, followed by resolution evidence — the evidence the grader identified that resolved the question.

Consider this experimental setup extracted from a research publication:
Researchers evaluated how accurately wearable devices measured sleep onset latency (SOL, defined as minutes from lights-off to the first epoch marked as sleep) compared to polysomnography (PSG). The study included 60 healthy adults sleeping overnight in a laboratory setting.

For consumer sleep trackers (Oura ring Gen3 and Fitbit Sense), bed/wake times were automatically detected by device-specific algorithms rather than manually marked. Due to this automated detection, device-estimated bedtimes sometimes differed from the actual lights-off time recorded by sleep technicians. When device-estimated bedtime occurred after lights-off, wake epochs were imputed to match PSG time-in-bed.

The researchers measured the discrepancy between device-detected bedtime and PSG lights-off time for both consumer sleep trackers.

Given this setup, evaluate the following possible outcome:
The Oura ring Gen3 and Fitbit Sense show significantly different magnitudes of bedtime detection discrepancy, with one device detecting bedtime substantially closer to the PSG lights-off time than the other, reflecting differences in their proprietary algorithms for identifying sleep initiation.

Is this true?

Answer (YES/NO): YES